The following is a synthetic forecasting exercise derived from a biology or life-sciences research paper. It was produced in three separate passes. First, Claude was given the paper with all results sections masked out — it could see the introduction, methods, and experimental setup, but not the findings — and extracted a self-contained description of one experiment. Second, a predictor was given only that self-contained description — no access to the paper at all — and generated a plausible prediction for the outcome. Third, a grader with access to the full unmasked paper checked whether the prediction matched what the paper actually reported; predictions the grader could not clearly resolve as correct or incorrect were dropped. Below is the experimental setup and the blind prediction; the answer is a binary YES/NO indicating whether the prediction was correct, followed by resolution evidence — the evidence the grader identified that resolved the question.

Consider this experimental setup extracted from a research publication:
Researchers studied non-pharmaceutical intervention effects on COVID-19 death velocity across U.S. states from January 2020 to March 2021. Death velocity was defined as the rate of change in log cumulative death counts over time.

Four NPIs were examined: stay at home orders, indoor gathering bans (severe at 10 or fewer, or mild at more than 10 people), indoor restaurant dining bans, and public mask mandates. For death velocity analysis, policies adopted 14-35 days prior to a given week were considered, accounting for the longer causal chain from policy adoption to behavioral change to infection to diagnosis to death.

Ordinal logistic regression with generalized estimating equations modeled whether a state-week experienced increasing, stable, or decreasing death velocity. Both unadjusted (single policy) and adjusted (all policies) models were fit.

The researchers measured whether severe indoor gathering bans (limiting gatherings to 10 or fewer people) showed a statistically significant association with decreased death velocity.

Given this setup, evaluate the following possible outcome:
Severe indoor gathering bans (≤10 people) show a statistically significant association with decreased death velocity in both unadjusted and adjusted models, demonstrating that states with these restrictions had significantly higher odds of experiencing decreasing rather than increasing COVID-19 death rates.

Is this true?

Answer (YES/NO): NO